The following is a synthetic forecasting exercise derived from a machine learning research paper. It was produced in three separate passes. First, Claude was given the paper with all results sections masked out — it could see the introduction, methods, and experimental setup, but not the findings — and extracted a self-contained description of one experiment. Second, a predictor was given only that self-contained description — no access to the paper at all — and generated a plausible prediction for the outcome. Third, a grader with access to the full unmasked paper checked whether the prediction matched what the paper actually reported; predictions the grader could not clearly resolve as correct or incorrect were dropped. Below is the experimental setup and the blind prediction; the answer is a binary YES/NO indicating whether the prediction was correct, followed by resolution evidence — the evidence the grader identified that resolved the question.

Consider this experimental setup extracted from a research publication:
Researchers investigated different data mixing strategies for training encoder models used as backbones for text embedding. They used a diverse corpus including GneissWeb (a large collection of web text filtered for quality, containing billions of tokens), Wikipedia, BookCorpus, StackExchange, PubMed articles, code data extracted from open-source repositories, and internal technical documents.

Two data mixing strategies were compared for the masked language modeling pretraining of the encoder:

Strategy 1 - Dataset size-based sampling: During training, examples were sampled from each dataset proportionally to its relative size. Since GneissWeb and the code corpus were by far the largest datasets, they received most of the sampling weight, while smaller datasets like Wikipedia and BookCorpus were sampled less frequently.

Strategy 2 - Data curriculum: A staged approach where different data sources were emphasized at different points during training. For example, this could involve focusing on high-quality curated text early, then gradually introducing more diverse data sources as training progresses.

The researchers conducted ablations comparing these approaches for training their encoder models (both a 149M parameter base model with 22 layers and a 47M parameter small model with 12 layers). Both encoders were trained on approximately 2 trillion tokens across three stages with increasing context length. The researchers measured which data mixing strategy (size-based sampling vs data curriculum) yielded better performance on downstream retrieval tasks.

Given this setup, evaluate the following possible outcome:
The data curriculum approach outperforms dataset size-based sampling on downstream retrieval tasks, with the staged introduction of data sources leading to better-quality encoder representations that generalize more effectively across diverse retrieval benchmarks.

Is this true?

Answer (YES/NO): NO